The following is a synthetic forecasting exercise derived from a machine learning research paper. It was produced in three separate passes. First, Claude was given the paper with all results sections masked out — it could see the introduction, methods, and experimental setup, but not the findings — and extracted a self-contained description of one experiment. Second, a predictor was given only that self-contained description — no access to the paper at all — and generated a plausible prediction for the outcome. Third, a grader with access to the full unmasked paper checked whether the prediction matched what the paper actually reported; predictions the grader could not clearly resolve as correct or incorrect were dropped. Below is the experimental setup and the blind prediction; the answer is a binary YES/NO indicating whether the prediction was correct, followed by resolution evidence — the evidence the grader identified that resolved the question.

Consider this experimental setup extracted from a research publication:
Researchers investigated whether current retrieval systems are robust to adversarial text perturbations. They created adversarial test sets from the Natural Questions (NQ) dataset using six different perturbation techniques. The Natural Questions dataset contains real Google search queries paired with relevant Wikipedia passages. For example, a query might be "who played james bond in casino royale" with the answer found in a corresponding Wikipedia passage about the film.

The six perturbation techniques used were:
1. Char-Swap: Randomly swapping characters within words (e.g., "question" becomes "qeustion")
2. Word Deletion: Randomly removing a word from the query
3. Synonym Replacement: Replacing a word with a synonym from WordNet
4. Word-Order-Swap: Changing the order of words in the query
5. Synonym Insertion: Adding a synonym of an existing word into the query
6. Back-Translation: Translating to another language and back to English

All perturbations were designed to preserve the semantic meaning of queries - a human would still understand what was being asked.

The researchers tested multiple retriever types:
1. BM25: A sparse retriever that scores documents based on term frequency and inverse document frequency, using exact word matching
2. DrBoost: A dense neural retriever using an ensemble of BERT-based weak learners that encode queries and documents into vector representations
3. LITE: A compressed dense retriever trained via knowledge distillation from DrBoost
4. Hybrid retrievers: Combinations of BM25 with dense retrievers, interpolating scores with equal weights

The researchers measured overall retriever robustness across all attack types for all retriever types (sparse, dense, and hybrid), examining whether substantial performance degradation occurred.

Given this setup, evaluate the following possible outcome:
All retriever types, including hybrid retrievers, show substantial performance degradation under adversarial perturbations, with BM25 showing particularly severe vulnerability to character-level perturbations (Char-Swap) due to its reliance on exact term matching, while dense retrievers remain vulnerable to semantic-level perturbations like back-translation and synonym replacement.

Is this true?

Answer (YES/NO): NO